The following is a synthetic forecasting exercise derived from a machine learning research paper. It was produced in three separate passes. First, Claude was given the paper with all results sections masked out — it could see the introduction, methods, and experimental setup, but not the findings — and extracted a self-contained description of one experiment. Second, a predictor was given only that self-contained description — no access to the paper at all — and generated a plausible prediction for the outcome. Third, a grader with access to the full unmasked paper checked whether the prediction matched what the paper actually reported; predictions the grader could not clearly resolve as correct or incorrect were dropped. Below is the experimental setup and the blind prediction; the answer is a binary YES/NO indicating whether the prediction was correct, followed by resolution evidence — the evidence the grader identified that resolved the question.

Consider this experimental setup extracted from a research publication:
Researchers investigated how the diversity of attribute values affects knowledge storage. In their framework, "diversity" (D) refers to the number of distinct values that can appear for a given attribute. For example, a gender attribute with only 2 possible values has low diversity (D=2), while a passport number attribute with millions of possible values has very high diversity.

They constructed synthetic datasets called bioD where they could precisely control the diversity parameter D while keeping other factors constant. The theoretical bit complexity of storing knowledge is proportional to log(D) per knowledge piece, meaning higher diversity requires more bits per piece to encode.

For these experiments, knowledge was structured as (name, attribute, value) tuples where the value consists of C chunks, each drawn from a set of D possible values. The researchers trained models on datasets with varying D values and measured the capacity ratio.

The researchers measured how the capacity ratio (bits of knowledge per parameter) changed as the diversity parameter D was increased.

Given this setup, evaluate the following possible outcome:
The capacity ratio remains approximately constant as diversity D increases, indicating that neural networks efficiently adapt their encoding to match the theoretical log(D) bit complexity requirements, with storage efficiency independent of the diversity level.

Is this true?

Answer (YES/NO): YES